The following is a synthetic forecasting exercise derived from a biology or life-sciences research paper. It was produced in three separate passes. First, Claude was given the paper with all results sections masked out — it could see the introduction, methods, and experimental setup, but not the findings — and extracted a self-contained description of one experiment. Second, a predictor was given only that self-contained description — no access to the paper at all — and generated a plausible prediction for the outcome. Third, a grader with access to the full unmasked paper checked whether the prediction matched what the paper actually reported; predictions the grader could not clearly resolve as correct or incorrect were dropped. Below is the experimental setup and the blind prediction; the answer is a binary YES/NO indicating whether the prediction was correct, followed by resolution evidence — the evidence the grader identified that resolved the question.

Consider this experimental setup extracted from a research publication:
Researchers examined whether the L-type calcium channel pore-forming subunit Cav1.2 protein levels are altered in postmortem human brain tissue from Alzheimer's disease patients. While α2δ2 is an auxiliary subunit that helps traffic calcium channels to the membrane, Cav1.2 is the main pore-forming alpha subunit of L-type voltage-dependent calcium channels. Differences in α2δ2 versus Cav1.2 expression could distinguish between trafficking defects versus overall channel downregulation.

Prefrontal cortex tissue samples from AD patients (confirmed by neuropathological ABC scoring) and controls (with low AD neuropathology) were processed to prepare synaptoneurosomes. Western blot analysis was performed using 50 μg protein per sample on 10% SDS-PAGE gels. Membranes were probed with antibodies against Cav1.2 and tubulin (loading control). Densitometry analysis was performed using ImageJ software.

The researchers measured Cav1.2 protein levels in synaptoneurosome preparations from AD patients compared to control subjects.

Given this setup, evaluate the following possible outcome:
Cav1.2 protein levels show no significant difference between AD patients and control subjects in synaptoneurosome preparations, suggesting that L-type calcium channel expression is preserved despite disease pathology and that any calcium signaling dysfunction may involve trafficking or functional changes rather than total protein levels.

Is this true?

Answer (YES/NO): NO